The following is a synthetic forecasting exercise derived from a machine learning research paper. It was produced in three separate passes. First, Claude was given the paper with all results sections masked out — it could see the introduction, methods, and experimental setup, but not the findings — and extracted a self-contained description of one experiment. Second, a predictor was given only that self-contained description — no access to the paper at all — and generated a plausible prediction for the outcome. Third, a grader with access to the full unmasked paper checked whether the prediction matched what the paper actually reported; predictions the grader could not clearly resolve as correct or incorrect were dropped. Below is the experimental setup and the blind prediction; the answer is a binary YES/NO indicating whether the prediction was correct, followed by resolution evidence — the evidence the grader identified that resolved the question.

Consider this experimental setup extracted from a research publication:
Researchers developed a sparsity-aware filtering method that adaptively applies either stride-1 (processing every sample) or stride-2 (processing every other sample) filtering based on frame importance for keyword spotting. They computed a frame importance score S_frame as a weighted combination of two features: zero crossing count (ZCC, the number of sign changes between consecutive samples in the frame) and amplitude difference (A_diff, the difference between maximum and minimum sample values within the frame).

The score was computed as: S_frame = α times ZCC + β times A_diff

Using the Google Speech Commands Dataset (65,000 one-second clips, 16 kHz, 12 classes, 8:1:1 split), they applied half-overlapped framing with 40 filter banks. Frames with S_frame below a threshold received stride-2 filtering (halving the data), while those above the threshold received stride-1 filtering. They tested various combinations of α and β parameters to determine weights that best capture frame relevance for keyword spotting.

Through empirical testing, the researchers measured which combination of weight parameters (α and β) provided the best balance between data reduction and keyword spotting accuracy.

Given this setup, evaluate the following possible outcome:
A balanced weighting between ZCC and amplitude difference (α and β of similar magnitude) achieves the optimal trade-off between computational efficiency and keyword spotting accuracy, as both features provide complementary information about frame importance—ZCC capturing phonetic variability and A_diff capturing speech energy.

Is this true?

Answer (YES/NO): NO